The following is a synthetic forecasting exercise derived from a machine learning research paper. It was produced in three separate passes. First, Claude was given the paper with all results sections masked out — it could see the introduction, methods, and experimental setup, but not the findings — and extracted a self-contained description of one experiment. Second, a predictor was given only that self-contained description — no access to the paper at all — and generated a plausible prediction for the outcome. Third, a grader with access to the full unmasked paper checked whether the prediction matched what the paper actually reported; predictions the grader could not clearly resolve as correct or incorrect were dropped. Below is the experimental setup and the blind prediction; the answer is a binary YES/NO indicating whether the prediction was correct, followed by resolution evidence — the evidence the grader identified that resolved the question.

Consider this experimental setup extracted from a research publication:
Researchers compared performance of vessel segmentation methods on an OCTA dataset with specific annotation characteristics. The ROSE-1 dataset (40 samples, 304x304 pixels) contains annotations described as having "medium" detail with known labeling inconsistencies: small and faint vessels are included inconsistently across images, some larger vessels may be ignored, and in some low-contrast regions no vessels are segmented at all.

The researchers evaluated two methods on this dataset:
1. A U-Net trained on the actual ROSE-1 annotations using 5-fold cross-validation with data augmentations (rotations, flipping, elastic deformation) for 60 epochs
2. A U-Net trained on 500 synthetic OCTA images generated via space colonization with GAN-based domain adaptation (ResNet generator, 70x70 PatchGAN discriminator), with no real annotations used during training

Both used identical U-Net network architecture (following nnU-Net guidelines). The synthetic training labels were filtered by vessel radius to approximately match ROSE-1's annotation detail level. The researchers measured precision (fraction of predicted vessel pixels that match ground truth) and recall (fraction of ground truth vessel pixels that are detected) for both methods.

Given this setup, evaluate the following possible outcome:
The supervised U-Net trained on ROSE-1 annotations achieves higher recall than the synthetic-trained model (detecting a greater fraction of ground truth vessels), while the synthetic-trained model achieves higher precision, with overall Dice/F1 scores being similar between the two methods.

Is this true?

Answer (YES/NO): NO